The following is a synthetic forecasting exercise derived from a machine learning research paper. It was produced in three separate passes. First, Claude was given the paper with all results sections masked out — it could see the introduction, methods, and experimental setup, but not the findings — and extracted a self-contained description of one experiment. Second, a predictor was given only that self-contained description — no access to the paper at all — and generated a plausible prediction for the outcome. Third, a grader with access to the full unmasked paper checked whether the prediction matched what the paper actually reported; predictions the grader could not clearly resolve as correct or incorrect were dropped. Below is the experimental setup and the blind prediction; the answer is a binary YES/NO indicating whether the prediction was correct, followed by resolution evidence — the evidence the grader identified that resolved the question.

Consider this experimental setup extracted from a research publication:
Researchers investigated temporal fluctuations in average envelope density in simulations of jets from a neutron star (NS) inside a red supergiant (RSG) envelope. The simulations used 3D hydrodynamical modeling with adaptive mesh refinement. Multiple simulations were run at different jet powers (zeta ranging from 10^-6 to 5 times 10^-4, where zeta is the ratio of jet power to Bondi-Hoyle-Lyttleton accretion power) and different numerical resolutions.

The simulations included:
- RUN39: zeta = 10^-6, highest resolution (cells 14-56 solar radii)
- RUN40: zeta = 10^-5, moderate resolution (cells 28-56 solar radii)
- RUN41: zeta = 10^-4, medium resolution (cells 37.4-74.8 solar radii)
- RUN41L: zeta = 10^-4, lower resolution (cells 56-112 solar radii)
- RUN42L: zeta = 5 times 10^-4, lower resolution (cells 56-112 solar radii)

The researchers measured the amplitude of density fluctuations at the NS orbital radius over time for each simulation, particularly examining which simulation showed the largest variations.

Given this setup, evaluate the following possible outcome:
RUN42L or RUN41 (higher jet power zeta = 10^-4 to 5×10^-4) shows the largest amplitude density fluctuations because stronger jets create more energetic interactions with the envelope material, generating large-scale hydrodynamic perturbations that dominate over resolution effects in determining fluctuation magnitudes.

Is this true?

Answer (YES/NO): NO